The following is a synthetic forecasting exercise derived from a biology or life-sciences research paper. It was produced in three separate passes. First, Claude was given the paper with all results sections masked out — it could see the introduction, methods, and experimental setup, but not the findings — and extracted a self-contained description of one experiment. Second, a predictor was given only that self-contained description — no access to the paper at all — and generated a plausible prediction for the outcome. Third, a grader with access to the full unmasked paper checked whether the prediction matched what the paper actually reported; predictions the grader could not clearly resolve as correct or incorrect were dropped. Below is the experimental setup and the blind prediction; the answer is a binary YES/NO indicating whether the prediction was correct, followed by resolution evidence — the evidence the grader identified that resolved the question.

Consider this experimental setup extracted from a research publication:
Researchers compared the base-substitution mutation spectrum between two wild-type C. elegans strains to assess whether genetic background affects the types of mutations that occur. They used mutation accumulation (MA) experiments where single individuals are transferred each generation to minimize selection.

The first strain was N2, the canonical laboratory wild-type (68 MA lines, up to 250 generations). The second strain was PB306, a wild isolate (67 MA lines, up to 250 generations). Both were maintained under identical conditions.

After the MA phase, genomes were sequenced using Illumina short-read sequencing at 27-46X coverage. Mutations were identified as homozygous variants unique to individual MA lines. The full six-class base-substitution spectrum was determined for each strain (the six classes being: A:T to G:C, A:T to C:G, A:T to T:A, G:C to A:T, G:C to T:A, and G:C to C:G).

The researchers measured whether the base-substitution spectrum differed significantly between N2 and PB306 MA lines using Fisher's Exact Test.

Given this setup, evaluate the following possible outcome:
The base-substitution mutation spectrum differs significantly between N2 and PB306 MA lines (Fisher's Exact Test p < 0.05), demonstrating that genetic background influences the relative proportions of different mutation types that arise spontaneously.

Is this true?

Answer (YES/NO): YES